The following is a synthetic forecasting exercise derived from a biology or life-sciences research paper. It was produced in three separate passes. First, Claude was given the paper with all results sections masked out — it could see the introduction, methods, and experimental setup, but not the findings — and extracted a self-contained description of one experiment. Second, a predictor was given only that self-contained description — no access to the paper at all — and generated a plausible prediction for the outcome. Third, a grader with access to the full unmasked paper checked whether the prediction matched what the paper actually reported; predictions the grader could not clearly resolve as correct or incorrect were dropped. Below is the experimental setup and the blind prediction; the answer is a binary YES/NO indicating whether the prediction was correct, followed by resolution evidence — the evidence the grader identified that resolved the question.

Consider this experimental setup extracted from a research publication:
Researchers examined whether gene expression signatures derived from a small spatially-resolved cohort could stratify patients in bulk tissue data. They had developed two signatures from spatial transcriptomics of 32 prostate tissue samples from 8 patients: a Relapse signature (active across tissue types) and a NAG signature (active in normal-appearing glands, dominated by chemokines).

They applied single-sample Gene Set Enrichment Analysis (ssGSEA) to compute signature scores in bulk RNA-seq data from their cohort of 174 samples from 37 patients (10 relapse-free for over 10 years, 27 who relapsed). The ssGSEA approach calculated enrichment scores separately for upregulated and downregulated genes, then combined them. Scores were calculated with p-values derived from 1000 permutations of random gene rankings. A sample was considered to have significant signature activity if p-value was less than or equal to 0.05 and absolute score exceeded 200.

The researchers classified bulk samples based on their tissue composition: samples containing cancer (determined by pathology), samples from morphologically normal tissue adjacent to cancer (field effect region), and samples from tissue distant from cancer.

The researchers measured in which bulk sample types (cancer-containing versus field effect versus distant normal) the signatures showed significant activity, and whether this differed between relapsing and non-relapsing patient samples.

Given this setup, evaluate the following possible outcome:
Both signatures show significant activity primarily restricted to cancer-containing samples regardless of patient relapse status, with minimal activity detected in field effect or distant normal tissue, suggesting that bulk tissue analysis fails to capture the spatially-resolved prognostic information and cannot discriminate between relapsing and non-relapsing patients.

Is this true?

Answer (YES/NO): NO